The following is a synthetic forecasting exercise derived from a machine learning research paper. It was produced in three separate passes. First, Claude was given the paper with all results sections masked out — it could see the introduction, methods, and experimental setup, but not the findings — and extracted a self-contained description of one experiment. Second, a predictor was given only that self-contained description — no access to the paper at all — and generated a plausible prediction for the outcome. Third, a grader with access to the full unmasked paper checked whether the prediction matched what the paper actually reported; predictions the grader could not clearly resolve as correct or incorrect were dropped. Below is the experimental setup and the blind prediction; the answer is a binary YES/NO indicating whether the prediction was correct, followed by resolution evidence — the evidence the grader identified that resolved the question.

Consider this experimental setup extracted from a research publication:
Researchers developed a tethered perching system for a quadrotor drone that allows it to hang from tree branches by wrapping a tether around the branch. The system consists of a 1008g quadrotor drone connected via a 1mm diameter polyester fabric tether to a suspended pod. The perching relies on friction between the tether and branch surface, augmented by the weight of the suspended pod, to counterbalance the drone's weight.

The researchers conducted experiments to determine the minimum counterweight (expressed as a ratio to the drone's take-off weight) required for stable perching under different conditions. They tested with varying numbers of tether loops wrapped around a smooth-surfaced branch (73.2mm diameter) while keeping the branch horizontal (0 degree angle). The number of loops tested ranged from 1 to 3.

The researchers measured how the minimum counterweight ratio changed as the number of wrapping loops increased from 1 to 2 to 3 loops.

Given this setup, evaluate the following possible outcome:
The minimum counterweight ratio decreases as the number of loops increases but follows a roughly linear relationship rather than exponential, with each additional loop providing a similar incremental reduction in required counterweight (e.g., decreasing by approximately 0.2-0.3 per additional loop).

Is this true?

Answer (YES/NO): NO